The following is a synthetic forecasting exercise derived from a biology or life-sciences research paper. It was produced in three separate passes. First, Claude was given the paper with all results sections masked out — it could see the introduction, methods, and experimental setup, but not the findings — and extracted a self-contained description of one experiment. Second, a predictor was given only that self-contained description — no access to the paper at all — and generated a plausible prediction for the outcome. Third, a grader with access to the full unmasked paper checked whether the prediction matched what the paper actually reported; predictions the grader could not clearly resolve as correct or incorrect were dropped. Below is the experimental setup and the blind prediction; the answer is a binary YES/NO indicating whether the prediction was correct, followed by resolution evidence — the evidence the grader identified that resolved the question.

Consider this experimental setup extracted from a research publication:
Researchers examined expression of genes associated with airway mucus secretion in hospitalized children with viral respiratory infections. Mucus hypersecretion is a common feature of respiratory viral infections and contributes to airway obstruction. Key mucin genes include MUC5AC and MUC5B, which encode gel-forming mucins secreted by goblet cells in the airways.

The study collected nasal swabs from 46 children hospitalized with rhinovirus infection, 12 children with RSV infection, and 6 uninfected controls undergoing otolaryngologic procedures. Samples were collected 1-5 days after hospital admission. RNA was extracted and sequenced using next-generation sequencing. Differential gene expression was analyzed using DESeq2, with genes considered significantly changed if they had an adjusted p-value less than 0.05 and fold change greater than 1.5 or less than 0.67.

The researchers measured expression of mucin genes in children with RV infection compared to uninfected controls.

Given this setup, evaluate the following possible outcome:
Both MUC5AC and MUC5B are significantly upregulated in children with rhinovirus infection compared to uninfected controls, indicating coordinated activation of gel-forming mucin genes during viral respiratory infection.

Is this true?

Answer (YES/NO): NO